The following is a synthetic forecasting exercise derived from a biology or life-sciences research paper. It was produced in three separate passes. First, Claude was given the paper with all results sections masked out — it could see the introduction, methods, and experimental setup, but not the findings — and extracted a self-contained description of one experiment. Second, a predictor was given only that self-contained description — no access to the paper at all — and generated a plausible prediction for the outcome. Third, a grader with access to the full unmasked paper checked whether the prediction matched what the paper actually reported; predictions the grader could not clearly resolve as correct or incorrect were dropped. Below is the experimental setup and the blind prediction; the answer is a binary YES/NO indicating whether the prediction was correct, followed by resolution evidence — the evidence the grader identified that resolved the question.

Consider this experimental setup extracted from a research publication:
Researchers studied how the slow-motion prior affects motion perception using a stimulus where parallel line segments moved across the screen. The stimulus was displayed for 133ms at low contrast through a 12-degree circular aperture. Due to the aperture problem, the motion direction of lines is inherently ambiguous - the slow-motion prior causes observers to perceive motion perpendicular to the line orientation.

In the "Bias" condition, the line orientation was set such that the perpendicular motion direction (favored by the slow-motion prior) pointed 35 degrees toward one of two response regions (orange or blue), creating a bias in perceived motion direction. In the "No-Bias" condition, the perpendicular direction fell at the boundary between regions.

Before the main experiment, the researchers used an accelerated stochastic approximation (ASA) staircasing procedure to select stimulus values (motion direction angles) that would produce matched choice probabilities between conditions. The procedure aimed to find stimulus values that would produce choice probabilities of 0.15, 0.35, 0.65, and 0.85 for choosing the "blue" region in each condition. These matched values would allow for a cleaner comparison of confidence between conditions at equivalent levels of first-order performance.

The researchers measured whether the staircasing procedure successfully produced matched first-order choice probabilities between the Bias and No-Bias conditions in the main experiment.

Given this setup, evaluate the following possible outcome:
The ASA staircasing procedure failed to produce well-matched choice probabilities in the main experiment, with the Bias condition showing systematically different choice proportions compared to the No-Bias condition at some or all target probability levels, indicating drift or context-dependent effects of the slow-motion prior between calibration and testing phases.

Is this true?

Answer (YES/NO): YES